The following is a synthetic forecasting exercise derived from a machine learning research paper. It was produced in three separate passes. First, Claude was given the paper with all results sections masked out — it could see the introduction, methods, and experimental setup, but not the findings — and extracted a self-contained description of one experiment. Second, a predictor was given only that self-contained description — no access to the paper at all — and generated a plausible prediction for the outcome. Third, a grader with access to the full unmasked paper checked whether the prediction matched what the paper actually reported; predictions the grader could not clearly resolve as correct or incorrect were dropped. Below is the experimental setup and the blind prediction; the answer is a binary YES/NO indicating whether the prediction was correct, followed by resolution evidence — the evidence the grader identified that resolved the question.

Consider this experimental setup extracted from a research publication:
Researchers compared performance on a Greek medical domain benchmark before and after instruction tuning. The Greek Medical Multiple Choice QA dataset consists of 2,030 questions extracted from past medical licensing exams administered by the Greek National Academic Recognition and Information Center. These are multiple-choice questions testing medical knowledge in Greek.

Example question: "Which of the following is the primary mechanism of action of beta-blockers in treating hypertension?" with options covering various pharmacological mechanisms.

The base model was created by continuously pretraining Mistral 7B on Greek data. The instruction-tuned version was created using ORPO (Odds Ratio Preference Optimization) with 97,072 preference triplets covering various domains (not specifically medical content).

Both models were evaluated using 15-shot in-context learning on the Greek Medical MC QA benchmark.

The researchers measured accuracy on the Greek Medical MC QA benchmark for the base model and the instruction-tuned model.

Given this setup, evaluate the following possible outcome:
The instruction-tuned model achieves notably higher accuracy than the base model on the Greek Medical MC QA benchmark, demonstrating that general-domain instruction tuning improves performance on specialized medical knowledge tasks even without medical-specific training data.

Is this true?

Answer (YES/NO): NO